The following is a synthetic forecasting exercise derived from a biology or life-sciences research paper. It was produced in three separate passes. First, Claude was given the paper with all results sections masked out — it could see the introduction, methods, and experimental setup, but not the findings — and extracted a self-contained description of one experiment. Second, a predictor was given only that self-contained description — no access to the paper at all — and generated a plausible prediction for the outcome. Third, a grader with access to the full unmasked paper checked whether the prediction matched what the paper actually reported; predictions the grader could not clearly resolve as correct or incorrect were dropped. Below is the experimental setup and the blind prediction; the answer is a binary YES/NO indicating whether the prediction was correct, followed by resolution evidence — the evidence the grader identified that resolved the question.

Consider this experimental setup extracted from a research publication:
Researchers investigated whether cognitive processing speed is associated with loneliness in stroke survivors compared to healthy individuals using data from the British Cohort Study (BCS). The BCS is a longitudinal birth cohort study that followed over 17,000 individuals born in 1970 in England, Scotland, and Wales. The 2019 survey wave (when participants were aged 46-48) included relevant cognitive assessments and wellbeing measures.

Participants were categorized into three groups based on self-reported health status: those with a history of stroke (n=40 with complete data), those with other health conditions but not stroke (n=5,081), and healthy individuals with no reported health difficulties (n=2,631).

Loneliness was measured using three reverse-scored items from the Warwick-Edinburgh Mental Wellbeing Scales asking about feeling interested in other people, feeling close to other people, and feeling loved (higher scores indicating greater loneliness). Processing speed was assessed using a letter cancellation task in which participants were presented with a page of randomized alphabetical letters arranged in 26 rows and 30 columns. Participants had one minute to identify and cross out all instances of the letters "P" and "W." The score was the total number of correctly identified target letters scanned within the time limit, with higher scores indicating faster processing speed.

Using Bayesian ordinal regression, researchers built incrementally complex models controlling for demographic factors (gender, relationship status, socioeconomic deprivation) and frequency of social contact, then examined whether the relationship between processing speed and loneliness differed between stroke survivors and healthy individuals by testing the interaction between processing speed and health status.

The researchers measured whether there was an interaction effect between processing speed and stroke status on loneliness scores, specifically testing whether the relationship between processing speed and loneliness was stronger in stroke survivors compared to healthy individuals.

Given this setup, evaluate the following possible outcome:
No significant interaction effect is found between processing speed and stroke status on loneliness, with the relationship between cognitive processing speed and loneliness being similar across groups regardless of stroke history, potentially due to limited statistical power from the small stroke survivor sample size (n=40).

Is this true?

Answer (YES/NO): YES